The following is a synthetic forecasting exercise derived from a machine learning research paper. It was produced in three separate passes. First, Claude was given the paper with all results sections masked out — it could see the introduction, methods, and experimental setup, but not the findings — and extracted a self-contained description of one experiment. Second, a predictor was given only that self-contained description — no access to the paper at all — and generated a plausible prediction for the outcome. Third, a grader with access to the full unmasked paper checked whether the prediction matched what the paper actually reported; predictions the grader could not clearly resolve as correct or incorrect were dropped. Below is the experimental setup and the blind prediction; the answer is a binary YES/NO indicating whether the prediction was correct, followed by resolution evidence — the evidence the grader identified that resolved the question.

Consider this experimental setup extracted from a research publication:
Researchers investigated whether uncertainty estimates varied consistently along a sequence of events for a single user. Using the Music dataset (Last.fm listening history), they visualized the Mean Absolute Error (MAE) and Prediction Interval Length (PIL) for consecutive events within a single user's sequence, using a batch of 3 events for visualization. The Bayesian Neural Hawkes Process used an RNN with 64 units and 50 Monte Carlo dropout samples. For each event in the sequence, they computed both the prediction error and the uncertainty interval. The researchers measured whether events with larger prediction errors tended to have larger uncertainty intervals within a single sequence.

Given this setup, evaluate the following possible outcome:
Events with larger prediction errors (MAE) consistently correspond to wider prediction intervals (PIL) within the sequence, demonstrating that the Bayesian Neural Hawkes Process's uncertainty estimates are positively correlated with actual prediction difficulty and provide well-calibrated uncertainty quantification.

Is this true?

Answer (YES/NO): YES